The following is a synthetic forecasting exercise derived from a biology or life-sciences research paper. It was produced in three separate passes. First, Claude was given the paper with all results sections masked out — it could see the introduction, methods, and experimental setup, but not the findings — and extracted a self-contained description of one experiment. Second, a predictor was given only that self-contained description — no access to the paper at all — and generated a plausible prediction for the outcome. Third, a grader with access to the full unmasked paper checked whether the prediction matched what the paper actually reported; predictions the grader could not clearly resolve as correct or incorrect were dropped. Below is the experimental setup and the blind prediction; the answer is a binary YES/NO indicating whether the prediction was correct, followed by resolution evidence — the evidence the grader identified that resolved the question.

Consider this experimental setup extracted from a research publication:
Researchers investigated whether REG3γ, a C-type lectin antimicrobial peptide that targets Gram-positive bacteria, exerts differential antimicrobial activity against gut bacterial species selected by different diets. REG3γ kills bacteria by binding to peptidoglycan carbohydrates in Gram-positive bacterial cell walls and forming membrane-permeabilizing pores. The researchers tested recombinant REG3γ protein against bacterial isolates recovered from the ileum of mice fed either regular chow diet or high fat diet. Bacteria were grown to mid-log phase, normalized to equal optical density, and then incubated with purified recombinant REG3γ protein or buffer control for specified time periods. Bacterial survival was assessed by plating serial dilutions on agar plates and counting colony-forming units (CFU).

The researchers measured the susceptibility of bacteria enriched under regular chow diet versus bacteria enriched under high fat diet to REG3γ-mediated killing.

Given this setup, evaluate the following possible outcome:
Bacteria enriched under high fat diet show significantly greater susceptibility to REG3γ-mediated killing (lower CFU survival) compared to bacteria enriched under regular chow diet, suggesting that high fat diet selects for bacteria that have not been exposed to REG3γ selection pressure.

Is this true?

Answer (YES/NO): YES